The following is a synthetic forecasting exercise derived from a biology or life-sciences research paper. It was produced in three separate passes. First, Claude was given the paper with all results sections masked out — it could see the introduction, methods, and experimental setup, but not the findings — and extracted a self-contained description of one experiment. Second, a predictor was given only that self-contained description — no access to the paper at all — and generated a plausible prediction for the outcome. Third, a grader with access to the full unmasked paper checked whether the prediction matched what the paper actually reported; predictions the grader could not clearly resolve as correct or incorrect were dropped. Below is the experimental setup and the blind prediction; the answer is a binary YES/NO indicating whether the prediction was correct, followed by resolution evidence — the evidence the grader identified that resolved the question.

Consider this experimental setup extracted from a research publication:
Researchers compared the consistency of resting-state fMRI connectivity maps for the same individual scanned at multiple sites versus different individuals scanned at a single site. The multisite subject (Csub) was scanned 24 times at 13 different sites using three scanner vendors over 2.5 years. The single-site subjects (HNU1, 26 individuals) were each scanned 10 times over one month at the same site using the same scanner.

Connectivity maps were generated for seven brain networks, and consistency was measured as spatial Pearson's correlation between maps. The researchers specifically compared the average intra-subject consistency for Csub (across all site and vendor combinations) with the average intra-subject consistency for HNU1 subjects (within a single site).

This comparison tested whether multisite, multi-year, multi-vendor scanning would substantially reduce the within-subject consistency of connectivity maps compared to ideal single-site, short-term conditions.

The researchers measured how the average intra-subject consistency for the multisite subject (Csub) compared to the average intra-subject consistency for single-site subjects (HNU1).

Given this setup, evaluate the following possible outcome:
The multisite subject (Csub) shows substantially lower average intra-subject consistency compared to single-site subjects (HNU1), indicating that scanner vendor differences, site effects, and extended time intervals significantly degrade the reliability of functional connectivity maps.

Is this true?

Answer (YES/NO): NO